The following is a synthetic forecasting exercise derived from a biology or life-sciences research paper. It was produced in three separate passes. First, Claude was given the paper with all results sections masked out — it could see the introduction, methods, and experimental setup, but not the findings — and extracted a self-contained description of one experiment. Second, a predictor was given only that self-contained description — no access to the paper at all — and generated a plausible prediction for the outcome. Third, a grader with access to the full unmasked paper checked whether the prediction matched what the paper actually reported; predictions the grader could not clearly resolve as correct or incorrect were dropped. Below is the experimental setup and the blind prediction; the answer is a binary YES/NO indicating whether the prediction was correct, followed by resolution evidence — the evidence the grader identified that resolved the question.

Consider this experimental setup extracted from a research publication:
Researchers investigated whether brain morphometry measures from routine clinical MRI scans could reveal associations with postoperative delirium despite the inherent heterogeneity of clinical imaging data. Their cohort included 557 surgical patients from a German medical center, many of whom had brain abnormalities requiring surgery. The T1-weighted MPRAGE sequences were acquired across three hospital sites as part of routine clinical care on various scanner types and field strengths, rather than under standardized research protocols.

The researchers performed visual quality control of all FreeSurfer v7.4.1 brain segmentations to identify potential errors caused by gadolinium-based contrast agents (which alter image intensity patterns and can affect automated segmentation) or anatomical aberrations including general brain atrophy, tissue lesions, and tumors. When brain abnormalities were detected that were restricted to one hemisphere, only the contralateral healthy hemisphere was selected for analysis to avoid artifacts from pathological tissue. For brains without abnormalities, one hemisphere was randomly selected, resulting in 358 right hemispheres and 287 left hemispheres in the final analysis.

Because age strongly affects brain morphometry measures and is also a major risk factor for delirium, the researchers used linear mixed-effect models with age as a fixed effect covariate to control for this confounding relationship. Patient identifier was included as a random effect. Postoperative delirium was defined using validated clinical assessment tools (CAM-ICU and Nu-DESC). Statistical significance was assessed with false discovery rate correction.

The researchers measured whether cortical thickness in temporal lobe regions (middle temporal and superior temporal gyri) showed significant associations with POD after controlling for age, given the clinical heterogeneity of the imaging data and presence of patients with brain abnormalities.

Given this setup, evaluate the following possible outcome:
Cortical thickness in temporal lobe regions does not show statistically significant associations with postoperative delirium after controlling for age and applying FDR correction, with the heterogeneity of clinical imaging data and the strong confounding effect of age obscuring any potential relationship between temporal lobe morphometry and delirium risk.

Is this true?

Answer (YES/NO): NO